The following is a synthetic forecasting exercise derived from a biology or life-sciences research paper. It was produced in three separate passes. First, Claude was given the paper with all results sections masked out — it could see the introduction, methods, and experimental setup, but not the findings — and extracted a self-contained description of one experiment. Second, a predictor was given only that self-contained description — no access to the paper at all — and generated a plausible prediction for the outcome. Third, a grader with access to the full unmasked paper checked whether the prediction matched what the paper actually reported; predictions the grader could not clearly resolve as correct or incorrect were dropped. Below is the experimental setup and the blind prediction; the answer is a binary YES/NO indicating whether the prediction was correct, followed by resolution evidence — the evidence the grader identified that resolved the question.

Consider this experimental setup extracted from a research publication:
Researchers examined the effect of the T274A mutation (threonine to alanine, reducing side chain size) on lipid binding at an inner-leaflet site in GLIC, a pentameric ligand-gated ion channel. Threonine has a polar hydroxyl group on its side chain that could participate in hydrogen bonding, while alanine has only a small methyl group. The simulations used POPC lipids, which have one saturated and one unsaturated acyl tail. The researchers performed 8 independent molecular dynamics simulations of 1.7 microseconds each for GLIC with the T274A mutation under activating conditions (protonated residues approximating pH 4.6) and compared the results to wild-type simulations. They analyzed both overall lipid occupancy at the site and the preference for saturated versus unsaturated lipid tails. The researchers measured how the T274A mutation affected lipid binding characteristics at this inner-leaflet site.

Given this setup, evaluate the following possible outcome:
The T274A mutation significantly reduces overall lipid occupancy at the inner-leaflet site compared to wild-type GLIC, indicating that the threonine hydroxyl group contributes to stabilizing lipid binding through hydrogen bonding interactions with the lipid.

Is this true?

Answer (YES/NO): NO